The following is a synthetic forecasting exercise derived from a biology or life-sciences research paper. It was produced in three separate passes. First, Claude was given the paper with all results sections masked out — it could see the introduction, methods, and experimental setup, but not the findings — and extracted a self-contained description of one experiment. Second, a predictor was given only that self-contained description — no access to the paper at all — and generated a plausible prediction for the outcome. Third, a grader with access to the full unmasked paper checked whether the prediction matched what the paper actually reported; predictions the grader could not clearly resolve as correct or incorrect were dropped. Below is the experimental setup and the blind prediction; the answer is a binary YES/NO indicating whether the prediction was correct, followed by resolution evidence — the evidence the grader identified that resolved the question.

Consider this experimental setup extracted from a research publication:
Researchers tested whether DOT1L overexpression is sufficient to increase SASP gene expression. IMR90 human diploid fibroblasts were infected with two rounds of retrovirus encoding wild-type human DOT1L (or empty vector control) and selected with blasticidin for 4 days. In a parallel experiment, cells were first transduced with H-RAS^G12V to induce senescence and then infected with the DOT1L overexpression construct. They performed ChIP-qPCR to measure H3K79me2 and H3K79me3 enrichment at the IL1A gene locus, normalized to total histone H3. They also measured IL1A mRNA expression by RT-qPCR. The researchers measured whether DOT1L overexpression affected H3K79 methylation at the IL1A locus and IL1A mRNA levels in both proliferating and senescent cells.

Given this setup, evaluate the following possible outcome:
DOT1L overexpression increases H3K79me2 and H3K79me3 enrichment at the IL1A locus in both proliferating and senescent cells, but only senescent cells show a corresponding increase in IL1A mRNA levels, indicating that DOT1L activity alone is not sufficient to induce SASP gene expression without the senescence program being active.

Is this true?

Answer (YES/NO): NO